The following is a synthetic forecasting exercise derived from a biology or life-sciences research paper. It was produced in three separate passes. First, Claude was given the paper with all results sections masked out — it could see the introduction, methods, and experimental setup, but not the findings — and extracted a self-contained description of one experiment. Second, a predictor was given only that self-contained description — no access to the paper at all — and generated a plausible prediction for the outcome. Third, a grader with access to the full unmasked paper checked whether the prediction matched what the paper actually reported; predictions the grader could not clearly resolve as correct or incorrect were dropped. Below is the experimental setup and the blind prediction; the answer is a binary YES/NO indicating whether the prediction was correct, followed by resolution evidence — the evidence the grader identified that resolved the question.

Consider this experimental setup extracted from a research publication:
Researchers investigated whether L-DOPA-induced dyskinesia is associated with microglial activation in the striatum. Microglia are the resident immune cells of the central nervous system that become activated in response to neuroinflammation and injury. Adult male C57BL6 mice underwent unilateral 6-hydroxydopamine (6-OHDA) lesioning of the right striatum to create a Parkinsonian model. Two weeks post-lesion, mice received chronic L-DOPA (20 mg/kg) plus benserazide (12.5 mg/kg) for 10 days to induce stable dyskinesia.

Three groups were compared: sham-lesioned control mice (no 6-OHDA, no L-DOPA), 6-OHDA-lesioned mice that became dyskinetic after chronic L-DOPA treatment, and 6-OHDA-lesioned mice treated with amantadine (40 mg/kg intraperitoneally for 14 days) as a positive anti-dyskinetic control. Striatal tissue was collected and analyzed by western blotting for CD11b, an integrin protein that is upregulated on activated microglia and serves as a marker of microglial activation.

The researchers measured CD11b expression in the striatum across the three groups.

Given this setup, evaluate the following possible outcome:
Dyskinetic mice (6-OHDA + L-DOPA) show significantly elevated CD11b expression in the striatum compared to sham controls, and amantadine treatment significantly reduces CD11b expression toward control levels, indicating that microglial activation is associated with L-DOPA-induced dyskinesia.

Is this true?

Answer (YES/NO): YES